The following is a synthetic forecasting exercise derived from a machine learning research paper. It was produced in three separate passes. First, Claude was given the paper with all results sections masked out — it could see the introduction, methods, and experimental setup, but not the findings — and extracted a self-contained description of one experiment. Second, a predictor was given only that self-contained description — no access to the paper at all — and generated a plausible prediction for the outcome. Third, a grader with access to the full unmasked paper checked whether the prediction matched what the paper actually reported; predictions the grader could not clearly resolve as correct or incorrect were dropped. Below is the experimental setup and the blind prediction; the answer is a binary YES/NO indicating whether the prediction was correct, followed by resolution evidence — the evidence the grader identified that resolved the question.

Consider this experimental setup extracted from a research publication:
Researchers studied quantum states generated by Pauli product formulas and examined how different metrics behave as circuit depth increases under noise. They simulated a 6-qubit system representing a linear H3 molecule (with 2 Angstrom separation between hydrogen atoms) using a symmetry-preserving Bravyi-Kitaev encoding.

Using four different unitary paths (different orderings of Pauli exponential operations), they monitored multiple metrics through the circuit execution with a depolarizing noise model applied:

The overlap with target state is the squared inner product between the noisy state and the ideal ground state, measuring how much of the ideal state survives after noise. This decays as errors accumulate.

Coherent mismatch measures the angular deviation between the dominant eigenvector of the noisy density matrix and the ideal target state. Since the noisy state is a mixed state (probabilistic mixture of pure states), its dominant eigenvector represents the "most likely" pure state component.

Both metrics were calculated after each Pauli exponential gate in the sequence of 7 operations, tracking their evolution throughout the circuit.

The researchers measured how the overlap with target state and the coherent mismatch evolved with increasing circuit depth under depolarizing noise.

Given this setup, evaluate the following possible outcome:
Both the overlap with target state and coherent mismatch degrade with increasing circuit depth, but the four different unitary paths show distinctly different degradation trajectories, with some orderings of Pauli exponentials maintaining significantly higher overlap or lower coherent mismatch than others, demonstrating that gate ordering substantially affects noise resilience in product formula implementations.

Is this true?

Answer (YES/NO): NO